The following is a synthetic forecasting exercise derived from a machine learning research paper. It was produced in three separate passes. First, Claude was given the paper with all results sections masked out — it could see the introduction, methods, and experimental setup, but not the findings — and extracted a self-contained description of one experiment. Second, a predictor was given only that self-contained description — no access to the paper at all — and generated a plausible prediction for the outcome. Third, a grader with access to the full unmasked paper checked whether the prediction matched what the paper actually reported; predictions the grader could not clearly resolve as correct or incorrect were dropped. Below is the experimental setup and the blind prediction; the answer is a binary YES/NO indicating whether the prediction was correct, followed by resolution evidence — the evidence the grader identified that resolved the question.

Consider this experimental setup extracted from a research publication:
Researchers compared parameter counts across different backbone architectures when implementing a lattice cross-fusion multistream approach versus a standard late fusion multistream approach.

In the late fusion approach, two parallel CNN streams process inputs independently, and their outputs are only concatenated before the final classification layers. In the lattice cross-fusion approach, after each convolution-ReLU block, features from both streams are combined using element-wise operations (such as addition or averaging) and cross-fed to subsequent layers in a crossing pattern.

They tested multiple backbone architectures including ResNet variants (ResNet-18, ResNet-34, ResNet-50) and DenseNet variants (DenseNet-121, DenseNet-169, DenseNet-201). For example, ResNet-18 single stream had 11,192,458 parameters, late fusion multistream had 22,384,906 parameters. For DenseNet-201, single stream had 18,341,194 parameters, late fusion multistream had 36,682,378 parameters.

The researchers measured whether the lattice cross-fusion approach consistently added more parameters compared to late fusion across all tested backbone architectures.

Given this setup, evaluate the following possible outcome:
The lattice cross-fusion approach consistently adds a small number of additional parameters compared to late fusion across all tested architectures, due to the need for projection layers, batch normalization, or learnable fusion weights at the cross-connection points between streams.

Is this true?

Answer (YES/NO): NO